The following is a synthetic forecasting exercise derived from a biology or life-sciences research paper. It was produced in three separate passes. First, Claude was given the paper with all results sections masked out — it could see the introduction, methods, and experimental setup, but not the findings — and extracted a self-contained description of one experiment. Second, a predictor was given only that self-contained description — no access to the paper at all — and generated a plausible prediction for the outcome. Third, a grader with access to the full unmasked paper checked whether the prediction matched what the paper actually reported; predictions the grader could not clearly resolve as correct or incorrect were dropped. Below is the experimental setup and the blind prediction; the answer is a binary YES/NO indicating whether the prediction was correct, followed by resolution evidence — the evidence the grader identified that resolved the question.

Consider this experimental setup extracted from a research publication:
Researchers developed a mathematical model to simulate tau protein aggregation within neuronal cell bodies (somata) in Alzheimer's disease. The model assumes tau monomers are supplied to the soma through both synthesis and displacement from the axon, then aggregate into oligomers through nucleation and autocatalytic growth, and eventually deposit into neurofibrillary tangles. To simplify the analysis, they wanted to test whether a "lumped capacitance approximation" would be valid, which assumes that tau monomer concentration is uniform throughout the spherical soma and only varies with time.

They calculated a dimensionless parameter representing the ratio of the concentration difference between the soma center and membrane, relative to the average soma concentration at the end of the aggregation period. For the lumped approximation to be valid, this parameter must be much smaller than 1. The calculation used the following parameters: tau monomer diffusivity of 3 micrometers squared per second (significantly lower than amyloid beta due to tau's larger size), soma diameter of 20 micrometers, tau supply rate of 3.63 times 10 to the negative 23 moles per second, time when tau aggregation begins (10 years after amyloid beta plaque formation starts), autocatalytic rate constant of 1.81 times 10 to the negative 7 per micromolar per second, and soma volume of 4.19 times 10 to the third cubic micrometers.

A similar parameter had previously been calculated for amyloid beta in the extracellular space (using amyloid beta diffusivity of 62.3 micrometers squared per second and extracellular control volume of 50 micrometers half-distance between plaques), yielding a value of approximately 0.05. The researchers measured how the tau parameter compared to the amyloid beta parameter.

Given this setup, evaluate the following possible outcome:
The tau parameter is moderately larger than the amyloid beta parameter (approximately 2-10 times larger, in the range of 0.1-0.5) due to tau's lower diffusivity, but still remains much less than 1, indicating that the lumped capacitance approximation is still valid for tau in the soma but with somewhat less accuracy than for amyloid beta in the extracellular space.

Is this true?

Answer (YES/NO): NO